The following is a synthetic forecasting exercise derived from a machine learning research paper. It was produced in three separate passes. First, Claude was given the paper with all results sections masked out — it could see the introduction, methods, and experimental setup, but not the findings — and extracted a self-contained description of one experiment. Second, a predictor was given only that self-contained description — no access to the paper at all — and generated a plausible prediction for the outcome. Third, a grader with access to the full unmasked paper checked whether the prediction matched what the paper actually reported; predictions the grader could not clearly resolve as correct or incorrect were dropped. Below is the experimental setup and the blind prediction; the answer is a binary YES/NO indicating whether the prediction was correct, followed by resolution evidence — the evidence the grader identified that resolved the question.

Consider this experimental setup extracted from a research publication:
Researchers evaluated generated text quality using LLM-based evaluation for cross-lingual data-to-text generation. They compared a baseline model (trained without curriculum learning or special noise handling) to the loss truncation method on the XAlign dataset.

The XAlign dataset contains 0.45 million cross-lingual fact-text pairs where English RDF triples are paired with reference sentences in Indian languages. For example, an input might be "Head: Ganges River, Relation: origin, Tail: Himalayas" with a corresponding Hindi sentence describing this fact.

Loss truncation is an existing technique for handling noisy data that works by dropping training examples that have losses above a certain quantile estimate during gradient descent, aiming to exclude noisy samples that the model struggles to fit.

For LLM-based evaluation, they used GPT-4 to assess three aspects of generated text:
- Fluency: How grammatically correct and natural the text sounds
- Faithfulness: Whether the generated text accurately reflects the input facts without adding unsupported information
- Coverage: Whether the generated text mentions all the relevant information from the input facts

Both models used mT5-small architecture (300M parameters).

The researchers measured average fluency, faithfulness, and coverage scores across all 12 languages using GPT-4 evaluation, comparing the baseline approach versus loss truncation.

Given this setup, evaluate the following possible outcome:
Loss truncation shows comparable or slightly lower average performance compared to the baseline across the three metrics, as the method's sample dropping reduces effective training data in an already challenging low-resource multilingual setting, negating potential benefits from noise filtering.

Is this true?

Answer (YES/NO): NO